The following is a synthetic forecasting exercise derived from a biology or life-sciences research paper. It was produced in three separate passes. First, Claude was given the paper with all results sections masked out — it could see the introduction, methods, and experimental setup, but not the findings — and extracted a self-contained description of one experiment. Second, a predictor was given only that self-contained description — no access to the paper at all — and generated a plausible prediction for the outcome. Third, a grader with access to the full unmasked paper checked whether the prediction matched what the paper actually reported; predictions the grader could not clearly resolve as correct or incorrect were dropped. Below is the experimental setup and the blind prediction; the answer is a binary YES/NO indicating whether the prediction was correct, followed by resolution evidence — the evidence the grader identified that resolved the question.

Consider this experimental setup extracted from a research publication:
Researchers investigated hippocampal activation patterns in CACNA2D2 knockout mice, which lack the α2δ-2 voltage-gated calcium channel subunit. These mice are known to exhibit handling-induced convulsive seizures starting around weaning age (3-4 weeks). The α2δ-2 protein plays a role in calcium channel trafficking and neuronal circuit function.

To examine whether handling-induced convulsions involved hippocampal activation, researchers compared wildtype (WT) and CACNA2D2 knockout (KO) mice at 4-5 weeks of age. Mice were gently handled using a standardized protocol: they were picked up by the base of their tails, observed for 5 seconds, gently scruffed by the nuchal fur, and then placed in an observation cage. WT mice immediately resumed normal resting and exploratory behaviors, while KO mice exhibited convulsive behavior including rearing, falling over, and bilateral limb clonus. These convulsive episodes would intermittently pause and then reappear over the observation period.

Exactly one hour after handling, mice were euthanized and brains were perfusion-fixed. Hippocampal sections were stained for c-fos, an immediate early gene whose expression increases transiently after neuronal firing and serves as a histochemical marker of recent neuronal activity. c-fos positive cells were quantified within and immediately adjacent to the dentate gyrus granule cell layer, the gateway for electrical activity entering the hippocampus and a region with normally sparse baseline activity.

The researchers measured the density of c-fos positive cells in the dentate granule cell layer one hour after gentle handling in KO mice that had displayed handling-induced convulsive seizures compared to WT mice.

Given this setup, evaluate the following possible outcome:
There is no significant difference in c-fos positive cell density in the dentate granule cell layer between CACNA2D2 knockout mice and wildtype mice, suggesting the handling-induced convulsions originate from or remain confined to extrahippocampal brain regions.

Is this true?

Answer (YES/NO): NO